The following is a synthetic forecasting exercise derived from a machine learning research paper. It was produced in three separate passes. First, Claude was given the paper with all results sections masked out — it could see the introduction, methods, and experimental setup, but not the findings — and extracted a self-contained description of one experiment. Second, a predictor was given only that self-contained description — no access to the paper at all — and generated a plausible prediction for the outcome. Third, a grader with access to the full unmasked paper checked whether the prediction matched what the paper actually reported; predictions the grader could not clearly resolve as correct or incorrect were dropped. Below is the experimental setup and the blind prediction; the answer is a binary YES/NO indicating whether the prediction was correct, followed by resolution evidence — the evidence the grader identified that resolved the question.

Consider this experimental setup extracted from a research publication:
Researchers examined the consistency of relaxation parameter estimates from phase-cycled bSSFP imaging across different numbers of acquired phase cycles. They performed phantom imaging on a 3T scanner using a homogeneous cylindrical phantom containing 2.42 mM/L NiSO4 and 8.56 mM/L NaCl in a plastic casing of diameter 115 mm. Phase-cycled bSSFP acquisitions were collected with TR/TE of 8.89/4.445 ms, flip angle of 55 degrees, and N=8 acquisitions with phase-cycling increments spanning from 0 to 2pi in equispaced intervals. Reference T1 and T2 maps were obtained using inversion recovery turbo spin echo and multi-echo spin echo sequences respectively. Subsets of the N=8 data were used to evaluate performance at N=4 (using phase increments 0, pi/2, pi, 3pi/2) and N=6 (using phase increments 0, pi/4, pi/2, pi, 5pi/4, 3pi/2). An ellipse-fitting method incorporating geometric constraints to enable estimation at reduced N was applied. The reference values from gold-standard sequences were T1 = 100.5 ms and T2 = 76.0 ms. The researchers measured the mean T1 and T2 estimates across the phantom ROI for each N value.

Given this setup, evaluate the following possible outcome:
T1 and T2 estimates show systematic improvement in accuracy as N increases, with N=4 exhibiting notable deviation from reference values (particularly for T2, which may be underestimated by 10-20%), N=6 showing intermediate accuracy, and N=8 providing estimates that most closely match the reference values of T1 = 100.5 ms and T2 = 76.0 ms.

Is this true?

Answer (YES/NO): NO